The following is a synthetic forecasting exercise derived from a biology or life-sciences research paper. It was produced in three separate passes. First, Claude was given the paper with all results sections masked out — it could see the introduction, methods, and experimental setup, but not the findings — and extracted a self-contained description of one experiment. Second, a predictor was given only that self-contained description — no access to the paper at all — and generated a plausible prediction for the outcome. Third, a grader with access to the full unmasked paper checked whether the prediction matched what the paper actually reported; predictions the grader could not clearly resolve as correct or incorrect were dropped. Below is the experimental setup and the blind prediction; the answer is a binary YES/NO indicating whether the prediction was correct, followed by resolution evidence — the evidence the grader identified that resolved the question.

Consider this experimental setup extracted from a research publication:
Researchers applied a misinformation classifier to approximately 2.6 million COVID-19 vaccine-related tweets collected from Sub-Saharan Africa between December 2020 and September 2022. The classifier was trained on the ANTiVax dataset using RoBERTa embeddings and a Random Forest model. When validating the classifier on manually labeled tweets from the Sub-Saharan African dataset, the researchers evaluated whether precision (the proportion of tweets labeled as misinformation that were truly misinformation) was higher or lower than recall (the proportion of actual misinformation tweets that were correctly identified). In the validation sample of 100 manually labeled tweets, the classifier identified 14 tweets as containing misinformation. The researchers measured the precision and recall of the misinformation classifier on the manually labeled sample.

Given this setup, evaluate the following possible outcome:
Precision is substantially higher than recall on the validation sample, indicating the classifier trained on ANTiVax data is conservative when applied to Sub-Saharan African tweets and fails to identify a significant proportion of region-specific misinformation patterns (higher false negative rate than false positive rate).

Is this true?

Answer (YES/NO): NO